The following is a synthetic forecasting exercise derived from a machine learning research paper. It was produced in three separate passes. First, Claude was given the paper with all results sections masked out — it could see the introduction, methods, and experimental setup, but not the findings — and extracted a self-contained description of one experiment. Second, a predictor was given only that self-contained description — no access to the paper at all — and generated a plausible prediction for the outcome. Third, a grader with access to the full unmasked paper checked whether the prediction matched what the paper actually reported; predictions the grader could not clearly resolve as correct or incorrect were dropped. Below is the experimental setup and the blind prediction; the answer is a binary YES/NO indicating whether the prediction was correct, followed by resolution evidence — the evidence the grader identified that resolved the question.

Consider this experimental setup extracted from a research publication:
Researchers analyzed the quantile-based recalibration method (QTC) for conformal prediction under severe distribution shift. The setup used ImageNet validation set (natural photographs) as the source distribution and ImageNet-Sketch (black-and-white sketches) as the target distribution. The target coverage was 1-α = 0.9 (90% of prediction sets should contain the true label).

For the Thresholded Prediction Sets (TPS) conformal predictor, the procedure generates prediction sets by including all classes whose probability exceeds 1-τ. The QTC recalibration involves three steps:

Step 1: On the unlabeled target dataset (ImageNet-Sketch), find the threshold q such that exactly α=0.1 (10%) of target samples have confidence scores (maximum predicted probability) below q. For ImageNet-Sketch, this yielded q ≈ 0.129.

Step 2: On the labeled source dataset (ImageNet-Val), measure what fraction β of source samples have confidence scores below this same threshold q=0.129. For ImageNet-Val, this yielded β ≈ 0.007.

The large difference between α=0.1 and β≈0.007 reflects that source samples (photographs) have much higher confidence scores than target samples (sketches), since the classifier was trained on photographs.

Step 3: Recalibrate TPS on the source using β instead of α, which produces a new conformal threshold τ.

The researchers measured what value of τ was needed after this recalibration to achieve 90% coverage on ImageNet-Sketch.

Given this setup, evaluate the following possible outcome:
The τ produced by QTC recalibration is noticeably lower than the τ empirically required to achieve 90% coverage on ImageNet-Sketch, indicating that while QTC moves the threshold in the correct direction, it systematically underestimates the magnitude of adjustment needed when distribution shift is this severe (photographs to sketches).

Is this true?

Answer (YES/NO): NO